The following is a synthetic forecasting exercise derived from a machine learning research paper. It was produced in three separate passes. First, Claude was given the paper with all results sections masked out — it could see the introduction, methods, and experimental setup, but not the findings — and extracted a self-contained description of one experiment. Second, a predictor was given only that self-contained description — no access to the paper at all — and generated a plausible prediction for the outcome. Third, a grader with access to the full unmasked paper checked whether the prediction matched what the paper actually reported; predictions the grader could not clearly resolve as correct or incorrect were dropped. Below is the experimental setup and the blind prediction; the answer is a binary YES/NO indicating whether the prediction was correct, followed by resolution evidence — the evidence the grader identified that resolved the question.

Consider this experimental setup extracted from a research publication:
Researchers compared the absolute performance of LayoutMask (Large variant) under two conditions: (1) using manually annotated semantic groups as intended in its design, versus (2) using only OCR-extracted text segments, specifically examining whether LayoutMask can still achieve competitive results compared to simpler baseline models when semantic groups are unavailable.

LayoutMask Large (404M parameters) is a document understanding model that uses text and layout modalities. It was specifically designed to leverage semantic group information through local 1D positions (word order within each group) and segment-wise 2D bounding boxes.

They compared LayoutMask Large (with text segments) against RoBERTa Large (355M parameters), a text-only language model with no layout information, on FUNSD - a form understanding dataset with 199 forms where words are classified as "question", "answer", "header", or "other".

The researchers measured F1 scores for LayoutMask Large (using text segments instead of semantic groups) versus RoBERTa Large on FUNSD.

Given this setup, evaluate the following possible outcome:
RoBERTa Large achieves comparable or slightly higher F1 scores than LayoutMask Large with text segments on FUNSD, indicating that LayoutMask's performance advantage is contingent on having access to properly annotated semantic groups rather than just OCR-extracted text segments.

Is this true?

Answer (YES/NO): NO